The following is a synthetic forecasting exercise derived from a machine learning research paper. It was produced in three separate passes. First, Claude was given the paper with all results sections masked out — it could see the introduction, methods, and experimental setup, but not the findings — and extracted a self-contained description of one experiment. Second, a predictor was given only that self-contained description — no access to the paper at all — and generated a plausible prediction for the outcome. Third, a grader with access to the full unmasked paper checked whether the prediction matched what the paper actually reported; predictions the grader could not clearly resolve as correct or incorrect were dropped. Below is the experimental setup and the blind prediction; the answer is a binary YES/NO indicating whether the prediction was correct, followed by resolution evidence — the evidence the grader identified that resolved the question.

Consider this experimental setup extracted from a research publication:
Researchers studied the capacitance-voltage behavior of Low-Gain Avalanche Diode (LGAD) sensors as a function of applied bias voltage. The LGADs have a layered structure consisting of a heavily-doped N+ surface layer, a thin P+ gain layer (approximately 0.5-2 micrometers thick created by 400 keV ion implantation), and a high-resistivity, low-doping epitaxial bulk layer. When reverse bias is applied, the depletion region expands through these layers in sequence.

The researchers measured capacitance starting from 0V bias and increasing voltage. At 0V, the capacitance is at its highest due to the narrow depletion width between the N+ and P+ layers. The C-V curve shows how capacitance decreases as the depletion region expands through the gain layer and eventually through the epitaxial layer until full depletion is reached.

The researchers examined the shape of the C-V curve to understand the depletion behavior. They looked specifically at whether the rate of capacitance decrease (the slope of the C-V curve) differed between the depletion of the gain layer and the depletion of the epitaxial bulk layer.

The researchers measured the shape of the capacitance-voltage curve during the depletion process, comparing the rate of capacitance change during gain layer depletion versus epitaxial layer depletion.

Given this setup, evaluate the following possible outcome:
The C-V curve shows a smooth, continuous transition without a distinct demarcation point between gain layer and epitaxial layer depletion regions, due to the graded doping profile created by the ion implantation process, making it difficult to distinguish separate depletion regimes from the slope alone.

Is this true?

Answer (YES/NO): NO